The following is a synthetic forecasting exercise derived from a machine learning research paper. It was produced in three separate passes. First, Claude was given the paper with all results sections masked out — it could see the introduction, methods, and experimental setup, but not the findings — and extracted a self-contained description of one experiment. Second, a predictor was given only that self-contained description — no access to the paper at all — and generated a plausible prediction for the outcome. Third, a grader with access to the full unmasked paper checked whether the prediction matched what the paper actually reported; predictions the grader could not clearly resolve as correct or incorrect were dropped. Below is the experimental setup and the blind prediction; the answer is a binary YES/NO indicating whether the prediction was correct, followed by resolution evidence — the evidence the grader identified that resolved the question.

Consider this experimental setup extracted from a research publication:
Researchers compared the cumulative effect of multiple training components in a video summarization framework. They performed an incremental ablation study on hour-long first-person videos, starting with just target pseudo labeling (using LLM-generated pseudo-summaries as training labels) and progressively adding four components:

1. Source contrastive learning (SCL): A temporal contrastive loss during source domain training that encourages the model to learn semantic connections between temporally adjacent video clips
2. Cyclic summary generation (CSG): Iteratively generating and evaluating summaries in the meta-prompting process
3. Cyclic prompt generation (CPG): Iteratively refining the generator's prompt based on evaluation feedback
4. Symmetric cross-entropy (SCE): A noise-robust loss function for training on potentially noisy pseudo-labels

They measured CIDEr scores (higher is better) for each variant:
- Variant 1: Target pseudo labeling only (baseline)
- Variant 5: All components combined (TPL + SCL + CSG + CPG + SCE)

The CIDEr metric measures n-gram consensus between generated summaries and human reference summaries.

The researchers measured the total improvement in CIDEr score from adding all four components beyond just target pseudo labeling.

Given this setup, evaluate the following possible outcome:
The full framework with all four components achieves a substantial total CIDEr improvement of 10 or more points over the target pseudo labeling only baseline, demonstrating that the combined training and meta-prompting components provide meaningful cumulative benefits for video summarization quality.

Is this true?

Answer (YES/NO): NO